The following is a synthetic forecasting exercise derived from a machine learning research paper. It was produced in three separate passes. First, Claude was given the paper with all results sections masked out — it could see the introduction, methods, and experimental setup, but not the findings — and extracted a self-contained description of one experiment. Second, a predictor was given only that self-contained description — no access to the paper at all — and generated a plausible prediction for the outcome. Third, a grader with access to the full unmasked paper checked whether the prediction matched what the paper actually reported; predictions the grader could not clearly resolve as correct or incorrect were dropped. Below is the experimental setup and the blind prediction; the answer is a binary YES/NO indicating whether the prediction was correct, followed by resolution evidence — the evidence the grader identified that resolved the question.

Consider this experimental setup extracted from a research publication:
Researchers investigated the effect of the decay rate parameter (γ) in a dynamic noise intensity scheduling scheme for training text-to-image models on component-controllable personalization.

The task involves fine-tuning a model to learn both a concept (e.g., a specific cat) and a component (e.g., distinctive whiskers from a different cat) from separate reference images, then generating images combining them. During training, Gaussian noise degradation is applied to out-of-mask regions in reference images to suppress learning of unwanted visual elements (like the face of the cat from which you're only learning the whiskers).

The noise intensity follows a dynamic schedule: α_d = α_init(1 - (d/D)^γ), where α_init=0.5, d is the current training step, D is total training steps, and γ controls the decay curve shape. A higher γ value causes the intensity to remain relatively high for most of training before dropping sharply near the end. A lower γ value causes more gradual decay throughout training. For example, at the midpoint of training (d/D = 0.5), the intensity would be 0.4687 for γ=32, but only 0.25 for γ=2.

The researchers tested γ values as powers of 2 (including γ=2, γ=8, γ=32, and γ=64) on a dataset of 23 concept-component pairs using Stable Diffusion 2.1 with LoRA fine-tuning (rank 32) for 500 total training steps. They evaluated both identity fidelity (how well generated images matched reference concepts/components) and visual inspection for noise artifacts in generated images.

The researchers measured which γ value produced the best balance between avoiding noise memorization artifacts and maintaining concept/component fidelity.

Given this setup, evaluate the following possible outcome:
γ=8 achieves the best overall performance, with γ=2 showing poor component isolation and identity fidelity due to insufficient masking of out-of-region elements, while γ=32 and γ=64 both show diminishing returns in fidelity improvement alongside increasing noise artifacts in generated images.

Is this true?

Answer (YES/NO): NO